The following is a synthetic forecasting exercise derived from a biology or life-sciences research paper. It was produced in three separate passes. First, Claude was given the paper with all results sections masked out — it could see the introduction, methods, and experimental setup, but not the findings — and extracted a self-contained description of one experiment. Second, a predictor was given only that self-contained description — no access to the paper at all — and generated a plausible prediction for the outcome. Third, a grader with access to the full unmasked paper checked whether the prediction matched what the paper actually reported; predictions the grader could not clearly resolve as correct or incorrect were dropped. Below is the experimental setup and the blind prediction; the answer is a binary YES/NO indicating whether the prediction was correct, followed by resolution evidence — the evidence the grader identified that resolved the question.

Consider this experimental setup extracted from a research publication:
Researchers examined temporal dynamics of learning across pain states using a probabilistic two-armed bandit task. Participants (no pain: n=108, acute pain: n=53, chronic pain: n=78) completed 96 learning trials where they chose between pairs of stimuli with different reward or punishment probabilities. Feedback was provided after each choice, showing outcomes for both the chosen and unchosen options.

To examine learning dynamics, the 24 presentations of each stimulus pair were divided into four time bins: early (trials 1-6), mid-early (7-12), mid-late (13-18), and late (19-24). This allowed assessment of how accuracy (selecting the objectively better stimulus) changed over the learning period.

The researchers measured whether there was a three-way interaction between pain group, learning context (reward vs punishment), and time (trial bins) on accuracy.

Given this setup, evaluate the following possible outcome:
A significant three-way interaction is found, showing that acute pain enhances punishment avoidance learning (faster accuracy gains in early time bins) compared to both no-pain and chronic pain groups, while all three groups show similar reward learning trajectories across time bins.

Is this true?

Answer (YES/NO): NO